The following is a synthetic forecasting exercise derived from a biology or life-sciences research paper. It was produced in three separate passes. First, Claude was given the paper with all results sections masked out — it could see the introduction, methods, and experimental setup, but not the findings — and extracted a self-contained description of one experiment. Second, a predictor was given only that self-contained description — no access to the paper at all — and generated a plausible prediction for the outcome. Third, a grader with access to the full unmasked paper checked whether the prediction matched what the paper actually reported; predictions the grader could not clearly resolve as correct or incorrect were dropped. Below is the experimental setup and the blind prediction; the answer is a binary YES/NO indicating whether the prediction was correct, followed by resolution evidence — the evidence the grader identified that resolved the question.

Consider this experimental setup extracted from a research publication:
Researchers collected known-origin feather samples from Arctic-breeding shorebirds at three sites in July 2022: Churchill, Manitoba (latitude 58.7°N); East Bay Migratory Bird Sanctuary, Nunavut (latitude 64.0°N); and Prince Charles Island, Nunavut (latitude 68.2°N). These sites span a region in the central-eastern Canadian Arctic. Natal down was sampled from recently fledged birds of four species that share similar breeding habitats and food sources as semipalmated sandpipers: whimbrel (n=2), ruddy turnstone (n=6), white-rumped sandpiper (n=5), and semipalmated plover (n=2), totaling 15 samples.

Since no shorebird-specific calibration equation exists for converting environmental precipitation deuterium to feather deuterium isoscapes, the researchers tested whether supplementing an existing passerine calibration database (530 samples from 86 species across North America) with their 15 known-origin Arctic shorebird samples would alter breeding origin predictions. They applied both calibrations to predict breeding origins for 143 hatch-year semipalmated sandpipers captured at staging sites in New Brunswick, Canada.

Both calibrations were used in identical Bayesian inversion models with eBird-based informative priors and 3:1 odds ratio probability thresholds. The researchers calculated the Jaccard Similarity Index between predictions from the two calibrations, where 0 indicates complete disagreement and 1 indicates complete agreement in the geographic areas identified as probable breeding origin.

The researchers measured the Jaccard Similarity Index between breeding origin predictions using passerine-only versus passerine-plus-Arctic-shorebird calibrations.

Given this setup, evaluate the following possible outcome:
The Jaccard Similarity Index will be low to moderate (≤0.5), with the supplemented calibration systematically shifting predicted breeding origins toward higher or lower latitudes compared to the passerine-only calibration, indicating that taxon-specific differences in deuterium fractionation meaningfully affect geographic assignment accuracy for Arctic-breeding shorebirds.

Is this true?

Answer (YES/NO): NO